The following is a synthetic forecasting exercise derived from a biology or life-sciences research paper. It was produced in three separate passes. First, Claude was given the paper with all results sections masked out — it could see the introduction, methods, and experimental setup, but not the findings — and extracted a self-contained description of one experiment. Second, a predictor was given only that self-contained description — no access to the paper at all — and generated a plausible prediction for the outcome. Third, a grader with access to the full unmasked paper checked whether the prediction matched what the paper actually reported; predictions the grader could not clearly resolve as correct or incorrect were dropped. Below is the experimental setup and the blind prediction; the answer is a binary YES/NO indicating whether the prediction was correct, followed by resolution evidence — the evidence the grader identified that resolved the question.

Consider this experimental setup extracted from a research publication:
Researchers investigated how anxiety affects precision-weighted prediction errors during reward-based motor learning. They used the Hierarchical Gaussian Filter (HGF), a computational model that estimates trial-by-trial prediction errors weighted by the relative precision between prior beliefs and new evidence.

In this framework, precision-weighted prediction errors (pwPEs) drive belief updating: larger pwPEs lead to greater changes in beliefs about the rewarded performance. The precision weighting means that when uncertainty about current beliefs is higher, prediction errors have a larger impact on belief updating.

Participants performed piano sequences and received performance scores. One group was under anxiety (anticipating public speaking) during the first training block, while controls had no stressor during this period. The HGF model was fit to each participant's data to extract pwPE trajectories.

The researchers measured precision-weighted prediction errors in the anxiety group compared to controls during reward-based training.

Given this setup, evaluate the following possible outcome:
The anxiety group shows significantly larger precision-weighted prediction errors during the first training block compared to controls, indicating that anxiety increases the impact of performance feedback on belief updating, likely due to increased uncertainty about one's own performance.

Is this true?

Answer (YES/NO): NO